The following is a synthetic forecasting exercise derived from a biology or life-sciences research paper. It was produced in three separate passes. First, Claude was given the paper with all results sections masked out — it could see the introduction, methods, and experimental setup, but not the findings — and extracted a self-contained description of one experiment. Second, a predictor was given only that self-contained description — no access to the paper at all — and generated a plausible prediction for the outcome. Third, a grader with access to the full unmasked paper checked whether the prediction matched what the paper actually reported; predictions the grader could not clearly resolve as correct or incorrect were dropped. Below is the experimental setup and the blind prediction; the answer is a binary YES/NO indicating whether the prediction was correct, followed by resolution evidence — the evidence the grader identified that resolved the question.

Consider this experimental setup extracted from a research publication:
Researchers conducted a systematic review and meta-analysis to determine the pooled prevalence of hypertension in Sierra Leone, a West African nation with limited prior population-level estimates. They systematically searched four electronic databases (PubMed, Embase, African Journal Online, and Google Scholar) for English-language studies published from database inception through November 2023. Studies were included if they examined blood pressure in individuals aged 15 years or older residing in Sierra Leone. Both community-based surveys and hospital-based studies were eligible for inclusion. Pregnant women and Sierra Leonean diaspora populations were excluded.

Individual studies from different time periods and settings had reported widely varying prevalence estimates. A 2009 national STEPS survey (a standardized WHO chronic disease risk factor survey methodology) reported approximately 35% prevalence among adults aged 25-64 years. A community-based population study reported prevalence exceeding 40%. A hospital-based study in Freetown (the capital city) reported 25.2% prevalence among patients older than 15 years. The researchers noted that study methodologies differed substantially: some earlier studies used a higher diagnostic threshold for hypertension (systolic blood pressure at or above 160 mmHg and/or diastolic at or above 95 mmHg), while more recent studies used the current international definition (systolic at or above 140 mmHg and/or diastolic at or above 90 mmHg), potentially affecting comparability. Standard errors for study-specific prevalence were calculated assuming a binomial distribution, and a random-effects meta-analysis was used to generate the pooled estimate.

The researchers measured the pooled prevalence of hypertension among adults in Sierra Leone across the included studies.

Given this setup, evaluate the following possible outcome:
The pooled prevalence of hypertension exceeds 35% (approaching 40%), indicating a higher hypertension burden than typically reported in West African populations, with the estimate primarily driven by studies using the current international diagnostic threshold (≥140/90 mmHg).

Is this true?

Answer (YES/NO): NO